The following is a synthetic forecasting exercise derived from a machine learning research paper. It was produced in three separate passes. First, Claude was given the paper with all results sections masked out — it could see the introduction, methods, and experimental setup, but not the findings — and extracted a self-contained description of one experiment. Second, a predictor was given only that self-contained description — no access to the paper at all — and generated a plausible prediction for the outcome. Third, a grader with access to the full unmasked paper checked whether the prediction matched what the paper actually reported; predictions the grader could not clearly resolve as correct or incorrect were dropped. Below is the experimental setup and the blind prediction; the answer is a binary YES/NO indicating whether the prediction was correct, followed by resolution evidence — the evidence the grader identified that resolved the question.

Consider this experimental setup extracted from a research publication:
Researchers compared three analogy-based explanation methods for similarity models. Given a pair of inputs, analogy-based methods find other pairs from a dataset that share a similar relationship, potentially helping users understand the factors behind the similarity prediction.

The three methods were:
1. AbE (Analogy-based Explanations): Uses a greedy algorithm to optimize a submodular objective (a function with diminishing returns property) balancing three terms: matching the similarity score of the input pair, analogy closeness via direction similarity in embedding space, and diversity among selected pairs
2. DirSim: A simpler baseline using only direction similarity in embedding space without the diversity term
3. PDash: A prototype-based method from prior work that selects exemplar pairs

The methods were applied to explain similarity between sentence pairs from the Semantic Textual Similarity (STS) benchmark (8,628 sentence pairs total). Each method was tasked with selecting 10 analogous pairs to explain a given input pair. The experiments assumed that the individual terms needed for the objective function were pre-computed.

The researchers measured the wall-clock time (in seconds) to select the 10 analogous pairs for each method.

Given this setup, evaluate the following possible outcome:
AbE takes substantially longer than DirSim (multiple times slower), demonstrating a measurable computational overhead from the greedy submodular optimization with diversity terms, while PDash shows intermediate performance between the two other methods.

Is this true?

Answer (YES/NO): NO